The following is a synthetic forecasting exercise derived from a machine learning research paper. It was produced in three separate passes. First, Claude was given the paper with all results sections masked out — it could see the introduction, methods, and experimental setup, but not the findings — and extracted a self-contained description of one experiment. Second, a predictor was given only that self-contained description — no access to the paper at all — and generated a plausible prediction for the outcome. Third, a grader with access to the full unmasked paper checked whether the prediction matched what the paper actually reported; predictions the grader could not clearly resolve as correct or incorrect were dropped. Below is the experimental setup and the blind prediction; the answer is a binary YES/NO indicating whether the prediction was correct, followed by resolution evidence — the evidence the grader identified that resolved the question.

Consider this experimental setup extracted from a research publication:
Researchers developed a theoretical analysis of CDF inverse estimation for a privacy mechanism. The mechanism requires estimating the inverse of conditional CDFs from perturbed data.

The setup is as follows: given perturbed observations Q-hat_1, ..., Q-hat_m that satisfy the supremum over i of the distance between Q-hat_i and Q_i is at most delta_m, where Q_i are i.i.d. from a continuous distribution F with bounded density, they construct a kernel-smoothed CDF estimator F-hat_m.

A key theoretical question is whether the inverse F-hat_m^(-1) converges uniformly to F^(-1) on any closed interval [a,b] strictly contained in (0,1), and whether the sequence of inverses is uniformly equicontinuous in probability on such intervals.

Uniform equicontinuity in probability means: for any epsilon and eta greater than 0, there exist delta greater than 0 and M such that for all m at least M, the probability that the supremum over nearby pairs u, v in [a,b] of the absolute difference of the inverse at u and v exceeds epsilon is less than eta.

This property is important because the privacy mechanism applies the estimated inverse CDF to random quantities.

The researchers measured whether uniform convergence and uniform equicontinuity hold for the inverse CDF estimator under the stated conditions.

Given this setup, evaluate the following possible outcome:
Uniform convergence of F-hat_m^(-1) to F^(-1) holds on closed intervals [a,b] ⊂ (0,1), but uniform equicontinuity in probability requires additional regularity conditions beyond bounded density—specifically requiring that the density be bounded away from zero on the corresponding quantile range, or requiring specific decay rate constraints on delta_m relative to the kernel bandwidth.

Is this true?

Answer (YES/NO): NO